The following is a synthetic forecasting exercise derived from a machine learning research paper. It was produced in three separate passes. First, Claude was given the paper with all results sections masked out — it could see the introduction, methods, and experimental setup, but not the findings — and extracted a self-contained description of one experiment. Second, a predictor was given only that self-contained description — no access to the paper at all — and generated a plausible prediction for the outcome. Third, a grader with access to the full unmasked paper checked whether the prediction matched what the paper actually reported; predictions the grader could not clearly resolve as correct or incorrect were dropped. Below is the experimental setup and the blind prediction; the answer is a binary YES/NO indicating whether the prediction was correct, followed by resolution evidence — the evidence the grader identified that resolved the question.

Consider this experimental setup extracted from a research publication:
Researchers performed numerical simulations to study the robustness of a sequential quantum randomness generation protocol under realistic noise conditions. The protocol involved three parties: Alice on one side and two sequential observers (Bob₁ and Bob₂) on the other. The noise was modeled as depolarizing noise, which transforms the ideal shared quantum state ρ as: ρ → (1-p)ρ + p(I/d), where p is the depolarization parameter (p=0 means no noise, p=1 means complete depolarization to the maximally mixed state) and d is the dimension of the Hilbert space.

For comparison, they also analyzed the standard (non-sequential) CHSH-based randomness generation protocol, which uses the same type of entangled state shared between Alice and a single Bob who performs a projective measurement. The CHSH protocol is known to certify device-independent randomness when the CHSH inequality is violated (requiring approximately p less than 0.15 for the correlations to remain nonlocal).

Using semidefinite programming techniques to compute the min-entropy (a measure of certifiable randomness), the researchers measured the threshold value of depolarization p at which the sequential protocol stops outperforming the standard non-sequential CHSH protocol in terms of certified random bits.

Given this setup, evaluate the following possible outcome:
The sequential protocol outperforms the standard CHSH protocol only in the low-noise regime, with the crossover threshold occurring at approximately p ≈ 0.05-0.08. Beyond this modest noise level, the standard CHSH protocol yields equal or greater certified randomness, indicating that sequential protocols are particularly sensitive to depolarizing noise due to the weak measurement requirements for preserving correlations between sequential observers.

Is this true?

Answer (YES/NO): NO